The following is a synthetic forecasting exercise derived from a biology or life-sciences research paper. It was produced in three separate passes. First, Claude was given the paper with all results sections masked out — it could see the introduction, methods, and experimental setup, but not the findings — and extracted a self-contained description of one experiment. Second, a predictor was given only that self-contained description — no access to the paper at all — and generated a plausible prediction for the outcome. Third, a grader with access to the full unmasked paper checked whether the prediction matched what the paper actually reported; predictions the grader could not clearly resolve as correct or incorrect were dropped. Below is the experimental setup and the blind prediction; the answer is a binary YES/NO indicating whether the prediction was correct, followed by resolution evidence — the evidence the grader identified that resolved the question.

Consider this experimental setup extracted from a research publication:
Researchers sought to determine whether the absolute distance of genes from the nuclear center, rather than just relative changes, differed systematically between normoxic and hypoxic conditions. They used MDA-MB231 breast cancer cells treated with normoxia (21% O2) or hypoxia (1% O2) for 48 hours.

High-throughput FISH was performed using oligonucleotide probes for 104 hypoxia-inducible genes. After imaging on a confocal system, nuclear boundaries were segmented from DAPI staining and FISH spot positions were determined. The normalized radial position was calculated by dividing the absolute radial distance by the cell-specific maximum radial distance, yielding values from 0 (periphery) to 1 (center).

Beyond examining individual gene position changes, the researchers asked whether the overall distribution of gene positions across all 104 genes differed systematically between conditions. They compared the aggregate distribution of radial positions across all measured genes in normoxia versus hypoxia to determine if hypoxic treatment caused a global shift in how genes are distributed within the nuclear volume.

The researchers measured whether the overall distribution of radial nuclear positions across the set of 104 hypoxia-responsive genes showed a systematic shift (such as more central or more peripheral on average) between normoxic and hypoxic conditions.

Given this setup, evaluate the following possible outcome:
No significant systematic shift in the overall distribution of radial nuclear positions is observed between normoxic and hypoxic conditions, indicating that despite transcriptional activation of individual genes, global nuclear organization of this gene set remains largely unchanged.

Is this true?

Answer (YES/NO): YES